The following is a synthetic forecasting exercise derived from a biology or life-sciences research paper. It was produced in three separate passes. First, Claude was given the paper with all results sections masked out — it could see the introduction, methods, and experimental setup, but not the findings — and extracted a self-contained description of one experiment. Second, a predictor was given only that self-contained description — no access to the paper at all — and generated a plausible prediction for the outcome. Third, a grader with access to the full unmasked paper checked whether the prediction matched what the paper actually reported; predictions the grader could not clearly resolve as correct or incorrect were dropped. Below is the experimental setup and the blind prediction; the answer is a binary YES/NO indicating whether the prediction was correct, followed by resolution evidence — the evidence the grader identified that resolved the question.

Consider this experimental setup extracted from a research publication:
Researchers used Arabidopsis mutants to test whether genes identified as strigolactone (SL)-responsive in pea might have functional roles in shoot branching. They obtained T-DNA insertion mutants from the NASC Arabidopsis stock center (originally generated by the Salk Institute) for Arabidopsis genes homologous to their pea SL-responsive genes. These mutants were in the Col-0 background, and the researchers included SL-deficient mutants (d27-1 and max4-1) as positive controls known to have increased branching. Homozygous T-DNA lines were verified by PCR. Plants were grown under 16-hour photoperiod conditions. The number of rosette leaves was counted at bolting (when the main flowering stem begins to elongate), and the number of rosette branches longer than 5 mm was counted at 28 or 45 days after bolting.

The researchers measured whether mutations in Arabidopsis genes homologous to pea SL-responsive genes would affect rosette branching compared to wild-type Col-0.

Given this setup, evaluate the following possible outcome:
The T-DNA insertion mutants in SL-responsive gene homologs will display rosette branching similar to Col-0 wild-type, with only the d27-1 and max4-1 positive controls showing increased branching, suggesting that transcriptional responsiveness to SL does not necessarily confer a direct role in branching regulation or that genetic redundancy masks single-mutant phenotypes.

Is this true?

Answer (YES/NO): NO